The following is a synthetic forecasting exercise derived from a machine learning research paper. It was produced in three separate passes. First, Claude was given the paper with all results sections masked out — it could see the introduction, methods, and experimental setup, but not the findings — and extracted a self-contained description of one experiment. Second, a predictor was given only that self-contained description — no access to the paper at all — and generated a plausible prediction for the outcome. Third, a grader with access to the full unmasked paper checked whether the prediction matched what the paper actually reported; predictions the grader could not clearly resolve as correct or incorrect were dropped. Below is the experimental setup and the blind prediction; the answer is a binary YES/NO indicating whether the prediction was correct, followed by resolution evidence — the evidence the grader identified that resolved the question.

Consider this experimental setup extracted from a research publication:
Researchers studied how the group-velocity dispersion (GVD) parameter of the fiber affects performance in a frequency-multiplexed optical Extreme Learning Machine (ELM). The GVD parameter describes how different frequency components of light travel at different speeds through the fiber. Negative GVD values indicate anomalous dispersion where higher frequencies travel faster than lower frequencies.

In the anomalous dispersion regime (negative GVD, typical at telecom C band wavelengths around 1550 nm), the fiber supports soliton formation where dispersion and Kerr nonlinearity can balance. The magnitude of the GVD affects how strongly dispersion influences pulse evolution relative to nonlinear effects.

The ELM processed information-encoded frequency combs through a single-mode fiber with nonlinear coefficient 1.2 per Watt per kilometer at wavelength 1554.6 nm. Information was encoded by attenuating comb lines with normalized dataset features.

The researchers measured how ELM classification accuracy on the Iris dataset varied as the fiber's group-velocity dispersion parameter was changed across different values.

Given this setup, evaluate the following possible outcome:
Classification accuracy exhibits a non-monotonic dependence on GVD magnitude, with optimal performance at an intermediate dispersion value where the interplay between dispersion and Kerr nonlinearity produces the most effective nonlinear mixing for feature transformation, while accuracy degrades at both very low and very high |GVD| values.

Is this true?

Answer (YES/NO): NO